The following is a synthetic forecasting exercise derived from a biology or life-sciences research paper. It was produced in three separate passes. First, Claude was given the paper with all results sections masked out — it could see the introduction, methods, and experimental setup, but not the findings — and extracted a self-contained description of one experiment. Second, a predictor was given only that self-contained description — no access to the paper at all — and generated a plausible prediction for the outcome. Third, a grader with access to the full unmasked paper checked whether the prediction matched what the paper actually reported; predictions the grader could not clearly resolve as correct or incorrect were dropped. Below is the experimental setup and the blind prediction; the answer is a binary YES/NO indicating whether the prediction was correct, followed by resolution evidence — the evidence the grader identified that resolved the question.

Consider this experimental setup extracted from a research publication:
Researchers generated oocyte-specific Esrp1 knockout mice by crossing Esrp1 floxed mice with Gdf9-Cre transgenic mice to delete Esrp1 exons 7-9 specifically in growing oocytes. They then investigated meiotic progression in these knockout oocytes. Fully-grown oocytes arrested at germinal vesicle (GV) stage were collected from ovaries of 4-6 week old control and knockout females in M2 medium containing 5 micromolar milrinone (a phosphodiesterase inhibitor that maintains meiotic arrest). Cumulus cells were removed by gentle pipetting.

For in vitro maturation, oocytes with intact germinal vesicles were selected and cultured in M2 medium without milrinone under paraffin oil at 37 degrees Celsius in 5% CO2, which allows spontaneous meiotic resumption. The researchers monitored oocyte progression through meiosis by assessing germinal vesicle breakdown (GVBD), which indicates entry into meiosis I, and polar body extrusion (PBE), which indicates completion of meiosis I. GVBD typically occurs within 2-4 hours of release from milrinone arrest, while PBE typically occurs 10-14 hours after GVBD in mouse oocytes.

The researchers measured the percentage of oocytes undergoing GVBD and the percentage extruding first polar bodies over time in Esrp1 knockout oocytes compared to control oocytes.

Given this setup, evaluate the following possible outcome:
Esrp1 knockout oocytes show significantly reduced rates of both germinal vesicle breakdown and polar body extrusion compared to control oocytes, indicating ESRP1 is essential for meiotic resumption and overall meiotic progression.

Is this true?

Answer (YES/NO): YES